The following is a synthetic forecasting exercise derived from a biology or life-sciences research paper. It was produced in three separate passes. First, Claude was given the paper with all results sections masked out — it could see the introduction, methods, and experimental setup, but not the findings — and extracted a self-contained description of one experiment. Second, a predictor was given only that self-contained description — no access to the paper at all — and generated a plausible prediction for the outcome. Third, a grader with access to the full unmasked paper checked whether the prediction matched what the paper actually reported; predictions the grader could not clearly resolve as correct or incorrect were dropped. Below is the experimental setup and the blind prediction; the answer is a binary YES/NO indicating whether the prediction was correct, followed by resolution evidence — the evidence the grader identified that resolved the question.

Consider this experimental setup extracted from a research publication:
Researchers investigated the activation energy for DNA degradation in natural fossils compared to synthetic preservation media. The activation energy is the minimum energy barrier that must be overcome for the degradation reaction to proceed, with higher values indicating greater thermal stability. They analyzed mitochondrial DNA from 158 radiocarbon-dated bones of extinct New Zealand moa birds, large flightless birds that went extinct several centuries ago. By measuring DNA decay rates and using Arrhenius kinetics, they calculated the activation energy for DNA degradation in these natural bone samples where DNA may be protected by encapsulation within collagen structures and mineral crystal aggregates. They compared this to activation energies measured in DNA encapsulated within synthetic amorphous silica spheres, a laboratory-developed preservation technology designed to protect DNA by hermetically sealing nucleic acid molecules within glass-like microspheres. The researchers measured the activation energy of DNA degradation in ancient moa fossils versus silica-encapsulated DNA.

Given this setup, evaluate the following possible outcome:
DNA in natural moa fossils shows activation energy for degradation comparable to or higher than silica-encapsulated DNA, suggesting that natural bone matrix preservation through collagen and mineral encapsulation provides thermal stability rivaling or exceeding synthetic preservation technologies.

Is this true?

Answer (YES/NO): NO